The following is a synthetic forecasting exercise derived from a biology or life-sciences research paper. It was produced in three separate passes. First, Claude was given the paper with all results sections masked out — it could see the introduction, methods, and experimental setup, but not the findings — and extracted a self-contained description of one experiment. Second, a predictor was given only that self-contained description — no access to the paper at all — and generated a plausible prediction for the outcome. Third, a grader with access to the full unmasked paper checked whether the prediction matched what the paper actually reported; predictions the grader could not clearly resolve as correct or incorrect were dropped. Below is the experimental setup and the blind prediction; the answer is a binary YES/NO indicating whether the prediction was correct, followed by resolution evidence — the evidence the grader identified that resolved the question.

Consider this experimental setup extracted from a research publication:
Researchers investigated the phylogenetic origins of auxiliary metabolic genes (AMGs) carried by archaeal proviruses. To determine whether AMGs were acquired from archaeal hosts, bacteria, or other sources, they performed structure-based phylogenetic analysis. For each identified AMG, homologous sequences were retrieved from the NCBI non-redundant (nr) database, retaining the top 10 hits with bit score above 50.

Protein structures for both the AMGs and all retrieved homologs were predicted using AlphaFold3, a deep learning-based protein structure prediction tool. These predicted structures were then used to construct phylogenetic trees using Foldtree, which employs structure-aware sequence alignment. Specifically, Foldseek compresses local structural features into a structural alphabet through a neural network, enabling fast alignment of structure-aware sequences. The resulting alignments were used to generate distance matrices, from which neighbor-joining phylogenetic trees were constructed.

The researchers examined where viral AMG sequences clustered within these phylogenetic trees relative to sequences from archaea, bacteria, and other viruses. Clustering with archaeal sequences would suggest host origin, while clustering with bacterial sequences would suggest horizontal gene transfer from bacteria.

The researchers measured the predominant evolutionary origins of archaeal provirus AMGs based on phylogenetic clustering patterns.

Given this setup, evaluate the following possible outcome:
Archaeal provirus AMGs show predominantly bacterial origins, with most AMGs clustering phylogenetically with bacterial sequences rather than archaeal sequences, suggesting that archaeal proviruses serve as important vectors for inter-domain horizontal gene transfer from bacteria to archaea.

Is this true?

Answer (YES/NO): NO